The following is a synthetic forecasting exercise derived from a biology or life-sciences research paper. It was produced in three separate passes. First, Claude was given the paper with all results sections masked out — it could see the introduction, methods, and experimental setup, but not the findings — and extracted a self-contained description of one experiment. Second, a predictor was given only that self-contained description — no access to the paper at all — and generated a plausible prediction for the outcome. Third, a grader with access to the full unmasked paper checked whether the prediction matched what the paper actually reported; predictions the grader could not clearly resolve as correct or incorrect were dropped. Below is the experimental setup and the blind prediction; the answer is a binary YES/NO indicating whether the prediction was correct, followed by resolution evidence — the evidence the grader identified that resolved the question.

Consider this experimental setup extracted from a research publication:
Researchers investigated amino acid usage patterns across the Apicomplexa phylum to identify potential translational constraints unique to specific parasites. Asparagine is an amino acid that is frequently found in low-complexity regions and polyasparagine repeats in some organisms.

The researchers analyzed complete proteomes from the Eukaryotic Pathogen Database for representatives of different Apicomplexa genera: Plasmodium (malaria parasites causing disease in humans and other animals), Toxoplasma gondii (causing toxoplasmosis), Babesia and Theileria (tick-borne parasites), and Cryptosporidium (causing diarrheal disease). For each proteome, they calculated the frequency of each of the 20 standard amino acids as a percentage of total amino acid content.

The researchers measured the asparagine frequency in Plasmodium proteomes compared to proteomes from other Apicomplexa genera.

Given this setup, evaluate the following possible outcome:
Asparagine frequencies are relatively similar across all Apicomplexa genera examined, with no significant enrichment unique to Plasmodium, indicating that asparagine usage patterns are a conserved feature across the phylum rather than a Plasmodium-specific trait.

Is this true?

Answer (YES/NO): NO